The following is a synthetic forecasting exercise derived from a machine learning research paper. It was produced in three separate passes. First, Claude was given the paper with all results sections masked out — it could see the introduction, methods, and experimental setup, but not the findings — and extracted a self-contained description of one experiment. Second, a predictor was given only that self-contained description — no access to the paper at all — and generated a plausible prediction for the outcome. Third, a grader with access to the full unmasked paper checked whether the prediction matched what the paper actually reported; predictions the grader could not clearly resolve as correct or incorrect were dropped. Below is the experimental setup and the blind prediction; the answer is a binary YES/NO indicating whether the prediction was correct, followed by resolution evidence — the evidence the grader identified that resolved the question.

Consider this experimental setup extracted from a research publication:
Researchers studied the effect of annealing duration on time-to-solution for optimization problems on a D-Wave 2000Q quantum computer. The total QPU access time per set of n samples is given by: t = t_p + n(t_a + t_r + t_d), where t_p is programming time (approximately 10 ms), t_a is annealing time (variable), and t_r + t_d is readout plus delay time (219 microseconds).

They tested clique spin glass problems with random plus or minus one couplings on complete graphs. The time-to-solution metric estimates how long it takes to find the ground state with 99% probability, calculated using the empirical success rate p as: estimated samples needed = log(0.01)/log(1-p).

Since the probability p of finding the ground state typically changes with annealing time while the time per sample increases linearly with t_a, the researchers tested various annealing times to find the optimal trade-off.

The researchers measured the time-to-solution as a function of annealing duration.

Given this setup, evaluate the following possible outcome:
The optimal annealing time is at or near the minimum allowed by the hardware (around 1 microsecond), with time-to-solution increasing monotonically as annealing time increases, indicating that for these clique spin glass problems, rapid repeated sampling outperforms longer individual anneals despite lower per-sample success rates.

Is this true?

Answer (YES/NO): YES